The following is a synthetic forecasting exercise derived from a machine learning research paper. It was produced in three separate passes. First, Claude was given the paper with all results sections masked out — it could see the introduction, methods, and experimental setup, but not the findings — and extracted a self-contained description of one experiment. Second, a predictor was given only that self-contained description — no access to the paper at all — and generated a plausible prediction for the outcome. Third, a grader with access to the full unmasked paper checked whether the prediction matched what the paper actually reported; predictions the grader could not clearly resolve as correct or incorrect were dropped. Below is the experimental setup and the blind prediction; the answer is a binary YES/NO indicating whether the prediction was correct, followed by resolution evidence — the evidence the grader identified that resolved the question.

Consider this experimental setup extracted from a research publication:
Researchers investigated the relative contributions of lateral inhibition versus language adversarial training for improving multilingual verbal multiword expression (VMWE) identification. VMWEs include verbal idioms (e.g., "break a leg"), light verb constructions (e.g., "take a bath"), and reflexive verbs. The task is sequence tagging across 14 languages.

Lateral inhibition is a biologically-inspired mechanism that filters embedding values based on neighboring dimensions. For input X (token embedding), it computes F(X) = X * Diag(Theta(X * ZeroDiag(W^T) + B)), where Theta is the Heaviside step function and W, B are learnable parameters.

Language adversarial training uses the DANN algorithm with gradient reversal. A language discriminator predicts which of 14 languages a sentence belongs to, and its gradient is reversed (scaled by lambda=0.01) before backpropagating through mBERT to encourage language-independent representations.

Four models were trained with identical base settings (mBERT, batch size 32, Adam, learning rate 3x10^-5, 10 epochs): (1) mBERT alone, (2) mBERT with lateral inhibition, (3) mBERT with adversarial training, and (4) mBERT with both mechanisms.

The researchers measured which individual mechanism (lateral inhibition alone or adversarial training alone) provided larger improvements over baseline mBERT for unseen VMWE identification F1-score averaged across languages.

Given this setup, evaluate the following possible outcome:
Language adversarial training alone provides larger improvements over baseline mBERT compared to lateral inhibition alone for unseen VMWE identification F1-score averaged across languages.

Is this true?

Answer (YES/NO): YES